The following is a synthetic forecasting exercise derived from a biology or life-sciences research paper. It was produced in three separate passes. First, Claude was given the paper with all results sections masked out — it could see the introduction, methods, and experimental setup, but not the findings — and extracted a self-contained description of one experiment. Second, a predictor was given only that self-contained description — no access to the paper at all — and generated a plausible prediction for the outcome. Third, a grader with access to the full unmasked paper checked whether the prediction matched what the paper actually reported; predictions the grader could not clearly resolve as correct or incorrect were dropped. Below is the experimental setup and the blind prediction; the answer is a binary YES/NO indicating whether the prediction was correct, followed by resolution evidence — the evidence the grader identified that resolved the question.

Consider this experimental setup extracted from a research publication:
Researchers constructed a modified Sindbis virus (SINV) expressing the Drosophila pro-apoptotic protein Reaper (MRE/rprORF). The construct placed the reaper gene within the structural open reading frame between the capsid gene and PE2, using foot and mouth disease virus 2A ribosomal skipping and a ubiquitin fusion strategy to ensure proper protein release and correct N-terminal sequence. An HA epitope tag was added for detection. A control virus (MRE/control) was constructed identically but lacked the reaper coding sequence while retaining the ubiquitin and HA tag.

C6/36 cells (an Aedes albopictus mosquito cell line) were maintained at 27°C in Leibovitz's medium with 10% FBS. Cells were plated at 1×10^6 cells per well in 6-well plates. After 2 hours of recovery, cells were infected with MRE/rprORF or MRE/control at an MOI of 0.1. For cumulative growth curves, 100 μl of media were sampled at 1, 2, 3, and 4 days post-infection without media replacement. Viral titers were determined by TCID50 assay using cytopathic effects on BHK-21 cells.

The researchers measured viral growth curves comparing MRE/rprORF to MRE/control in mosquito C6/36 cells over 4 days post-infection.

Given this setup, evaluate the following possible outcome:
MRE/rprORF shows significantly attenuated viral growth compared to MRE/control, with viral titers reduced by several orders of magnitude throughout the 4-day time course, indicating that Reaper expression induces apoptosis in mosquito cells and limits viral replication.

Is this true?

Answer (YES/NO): NO